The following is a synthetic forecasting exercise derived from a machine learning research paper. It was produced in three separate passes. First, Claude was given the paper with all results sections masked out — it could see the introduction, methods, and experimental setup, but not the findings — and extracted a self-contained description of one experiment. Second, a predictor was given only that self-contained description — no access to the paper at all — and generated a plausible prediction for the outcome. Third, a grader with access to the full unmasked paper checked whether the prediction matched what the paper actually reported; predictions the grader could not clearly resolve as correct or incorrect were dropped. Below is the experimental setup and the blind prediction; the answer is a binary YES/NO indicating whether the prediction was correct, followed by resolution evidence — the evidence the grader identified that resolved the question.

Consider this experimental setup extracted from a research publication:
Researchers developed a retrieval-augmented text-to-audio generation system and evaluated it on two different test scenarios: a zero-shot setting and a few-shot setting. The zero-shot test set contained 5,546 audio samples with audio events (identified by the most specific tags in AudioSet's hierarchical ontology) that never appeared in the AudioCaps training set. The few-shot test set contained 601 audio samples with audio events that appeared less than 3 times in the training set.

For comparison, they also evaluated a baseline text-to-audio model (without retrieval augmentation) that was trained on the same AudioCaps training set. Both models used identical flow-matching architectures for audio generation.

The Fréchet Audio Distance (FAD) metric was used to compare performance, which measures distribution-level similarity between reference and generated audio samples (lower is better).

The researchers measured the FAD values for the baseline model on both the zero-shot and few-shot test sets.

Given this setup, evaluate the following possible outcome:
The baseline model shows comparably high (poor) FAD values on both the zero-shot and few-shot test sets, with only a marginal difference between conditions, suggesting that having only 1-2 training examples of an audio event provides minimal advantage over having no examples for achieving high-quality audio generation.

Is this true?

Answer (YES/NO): NO